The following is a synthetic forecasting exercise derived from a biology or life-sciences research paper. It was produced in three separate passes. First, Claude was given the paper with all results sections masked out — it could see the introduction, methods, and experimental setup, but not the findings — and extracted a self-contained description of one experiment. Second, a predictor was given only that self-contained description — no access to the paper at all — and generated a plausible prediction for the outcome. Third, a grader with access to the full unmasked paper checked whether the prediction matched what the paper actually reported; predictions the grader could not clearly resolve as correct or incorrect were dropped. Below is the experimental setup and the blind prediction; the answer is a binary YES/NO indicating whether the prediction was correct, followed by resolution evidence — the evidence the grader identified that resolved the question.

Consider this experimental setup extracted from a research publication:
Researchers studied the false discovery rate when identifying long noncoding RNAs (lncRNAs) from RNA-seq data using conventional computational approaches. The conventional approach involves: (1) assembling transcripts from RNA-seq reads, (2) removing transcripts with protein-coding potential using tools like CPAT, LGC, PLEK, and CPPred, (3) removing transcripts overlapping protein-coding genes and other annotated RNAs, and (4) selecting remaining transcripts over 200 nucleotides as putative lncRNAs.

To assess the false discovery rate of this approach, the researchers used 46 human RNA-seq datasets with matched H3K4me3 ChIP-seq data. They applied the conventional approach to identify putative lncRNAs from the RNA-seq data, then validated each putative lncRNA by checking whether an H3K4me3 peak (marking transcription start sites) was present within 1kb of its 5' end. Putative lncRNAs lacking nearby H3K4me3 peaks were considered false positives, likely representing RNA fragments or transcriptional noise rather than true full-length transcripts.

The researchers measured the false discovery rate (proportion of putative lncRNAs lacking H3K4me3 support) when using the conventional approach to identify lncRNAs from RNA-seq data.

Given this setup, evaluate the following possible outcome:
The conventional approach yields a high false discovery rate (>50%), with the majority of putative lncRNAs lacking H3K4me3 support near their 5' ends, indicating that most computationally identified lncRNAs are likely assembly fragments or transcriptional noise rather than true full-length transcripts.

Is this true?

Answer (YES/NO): YES